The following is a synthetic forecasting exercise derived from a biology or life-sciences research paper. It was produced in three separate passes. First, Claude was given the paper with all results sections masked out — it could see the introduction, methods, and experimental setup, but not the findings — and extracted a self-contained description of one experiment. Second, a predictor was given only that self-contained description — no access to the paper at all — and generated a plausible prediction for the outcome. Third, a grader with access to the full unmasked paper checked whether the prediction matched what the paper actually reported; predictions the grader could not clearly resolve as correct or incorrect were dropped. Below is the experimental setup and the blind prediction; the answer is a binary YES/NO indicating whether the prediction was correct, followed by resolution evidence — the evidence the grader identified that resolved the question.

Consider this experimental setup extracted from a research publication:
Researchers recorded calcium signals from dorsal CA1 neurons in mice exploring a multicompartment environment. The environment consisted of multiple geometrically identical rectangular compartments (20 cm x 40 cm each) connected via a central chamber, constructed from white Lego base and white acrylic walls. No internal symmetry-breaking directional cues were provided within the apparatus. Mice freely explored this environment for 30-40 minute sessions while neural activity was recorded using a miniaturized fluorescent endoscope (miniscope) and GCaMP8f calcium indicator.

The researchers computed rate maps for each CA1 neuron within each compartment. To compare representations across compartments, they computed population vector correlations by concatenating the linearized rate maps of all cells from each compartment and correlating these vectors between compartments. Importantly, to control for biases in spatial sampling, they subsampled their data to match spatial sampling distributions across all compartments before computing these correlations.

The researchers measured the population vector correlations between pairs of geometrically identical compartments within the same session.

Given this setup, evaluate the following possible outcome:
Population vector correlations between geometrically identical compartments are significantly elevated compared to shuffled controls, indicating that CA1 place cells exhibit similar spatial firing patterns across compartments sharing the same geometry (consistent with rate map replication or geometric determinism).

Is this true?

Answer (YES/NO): NO